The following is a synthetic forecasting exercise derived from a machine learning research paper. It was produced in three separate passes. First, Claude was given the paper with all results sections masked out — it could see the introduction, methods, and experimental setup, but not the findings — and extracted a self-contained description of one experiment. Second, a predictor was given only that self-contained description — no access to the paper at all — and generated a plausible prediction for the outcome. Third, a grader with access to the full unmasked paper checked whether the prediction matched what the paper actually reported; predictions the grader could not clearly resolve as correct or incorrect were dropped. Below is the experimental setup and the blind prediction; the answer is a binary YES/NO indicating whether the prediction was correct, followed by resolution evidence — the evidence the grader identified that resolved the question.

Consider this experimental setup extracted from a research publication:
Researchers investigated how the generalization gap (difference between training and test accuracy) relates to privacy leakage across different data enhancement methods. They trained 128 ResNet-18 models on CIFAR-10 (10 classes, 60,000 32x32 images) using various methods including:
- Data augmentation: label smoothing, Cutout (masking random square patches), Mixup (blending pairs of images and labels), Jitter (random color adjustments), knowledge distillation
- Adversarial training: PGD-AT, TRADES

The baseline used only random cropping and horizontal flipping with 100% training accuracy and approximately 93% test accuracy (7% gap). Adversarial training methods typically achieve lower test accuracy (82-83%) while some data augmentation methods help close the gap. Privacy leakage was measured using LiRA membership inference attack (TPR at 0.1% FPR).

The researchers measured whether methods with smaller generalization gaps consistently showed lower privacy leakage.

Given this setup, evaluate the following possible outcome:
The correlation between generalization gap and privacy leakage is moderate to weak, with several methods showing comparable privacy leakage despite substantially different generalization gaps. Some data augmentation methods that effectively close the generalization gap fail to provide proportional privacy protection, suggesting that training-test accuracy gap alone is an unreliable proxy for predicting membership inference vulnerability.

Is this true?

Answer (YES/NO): YES